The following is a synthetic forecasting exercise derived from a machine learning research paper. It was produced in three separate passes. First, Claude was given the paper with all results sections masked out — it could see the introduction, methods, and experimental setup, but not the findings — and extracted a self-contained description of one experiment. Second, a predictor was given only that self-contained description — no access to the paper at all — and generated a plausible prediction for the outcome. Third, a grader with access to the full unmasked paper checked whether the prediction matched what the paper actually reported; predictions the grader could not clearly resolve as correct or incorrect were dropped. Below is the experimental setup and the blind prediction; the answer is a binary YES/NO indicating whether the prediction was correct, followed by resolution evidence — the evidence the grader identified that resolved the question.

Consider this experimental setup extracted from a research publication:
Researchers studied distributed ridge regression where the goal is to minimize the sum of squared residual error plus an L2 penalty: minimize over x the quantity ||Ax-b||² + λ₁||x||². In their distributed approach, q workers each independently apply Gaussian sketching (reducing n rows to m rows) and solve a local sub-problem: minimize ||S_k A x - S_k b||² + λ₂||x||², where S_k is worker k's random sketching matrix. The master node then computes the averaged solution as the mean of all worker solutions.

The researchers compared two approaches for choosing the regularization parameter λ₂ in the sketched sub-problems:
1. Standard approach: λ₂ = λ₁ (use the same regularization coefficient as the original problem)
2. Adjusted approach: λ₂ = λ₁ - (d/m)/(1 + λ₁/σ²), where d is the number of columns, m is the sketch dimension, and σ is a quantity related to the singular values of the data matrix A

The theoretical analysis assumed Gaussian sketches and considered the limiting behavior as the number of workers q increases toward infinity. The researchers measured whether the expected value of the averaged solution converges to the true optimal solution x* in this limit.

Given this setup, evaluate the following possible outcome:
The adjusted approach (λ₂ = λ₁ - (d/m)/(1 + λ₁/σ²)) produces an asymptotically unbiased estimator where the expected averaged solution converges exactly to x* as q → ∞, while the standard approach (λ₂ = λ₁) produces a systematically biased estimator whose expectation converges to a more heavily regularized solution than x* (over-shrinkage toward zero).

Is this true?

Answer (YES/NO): NO